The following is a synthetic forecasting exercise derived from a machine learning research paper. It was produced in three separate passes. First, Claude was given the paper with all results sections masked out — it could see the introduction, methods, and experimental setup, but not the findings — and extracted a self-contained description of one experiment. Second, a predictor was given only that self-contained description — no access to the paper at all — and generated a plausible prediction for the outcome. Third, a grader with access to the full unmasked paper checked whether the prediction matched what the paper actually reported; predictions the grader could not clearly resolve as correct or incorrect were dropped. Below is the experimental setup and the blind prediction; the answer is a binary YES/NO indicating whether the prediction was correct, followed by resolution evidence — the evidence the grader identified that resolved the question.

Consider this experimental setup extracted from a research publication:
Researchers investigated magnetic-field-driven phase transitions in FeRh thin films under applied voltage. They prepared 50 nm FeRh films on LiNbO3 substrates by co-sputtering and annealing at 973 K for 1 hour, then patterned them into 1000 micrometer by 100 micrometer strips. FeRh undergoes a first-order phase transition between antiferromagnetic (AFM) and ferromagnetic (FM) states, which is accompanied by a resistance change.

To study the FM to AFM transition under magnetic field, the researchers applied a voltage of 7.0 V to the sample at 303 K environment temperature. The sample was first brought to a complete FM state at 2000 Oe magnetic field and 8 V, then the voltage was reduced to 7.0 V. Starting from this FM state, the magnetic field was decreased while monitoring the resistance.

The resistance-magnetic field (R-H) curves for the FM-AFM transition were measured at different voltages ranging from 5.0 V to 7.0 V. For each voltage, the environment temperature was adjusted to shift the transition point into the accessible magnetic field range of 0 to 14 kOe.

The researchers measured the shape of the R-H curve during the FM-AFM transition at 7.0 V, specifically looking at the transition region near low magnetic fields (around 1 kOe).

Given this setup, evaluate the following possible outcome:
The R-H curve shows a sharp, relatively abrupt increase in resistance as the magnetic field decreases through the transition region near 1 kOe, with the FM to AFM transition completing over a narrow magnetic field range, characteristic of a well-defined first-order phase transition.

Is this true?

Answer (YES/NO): YES